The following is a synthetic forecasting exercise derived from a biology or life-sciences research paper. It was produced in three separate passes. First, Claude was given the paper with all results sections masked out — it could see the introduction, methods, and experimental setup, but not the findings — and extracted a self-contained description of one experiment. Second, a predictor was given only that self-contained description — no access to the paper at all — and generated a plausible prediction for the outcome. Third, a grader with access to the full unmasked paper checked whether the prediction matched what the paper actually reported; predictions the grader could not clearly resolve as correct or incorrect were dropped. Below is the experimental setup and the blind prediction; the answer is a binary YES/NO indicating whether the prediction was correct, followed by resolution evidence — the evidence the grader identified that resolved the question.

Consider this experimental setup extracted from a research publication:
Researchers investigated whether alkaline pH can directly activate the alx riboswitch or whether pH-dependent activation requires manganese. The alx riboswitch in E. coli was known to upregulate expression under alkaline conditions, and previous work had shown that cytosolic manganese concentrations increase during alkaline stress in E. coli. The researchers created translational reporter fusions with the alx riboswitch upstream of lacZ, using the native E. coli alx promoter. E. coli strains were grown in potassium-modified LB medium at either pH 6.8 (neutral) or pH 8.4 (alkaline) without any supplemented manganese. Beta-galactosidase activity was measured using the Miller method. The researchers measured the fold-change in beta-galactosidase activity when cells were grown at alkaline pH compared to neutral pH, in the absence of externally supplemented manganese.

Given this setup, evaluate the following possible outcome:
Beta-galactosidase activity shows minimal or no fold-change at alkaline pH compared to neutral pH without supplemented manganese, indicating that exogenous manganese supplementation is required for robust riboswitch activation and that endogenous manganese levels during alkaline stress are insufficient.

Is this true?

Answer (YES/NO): NO